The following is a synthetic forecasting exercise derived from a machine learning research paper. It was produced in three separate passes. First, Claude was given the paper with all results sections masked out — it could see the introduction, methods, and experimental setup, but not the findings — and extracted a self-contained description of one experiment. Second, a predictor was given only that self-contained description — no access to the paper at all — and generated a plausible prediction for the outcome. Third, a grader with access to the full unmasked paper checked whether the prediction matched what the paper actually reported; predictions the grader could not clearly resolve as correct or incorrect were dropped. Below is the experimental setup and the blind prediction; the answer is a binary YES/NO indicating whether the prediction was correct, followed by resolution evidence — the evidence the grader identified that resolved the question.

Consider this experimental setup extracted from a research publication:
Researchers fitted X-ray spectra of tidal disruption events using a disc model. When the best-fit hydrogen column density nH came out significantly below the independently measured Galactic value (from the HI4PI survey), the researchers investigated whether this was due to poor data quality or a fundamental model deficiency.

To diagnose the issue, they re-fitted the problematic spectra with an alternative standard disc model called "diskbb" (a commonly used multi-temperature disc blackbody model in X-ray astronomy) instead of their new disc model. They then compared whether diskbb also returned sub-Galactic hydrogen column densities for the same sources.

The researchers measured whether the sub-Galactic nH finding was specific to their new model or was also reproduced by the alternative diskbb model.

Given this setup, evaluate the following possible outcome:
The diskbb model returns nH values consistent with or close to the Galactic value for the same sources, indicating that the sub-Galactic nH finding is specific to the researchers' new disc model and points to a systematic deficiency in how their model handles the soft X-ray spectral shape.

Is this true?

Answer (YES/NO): NO